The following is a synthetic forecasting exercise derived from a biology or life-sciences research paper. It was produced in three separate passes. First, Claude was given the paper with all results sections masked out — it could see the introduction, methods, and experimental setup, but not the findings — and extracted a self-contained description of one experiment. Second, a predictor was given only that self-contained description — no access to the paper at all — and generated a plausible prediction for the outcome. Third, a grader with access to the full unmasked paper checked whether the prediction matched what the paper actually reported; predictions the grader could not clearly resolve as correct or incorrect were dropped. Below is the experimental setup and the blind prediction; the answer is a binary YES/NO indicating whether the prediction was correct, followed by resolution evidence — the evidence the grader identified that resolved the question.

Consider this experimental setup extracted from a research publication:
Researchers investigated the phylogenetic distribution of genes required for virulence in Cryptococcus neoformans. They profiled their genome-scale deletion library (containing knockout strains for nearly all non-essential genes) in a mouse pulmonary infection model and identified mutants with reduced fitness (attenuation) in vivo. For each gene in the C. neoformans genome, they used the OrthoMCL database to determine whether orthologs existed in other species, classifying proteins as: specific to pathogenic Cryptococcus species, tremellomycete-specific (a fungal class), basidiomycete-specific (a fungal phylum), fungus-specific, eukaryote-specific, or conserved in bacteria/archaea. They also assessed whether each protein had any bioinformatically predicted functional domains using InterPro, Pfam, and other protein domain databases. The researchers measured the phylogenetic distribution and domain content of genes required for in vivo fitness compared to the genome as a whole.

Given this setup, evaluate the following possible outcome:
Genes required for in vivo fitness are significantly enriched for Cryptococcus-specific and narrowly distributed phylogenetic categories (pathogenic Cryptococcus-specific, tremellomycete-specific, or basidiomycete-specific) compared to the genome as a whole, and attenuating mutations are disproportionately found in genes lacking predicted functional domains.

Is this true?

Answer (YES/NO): NO